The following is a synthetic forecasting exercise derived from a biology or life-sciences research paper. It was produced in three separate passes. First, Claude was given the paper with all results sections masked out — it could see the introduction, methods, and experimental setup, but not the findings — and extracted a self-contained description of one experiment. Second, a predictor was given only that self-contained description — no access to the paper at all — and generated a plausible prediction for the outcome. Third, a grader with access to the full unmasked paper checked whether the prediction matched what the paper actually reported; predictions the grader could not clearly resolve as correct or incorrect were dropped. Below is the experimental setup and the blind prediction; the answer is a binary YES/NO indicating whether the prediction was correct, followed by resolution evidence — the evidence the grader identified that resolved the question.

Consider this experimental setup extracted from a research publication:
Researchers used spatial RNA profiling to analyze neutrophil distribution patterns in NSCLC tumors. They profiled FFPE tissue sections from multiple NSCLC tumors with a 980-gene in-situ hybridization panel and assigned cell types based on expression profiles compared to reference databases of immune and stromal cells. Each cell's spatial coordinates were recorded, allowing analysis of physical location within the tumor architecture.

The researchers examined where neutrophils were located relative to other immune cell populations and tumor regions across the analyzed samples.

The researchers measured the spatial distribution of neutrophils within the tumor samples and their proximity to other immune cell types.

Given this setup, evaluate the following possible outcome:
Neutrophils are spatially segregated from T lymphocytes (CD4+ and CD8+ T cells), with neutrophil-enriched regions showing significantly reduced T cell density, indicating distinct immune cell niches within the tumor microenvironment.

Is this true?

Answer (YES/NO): YES